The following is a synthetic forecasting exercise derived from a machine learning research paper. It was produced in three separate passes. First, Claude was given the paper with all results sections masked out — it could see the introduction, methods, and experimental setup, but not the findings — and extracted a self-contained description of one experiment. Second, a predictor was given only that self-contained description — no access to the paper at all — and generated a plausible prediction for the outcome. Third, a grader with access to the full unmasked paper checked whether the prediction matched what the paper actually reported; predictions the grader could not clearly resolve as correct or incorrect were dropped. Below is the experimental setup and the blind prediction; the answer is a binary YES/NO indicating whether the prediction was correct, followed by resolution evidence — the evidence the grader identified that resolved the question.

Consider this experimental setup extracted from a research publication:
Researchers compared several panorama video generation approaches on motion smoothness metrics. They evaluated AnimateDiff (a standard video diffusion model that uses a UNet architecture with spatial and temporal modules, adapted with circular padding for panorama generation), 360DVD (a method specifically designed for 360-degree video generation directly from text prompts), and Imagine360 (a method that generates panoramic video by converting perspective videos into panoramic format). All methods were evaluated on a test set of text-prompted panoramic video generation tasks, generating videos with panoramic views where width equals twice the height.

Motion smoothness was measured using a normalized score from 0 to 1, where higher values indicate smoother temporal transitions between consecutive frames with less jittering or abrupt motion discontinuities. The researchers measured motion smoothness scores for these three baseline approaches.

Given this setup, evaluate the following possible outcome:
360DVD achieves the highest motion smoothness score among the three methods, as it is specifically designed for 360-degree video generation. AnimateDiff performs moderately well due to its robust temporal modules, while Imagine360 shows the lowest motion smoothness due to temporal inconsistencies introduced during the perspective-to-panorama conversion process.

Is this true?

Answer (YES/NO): NO